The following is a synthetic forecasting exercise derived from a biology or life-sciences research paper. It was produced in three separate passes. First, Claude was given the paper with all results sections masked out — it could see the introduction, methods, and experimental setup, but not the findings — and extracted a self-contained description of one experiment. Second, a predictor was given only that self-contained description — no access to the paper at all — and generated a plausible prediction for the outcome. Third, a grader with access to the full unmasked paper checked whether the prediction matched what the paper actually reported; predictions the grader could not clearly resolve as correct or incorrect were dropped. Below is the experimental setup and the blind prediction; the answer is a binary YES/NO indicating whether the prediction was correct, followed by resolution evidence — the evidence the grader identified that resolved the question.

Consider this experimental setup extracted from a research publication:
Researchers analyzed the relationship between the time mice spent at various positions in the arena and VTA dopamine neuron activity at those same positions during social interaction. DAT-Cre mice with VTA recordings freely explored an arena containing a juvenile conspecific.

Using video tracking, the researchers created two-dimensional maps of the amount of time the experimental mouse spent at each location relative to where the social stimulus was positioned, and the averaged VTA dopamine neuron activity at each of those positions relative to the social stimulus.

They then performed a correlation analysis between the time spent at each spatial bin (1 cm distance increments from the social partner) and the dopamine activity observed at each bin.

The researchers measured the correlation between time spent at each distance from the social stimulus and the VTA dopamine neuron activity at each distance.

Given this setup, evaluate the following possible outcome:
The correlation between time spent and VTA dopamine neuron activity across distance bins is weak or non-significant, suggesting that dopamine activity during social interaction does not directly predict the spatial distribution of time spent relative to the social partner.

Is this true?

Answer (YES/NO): NO